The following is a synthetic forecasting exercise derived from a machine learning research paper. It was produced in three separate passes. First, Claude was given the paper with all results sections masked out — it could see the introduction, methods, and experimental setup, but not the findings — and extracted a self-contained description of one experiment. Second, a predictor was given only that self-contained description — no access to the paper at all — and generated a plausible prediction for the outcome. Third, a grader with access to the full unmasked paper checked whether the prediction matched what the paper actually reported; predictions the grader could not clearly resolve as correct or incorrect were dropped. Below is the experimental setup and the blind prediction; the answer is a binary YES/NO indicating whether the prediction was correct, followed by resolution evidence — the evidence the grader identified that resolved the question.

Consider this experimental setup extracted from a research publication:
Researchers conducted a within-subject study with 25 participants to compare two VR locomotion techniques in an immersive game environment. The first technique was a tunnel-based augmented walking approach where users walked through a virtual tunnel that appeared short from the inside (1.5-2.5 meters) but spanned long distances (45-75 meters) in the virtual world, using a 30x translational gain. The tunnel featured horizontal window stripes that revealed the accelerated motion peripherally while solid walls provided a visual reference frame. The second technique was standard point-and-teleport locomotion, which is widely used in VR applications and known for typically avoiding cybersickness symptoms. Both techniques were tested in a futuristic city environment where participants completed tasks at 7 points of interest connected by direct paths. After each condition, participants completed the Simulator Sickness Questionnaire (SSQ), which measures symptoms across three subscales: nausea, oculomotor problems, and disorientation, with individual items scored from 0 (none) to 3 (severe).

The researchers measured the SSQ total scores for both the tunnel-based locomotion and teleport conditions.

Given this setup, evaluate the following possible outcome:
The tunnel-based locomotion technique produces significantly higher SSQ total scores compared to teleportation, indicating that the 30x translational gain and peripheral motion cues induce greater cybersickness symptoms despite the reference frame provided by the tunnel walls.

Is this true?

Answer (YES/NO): NO